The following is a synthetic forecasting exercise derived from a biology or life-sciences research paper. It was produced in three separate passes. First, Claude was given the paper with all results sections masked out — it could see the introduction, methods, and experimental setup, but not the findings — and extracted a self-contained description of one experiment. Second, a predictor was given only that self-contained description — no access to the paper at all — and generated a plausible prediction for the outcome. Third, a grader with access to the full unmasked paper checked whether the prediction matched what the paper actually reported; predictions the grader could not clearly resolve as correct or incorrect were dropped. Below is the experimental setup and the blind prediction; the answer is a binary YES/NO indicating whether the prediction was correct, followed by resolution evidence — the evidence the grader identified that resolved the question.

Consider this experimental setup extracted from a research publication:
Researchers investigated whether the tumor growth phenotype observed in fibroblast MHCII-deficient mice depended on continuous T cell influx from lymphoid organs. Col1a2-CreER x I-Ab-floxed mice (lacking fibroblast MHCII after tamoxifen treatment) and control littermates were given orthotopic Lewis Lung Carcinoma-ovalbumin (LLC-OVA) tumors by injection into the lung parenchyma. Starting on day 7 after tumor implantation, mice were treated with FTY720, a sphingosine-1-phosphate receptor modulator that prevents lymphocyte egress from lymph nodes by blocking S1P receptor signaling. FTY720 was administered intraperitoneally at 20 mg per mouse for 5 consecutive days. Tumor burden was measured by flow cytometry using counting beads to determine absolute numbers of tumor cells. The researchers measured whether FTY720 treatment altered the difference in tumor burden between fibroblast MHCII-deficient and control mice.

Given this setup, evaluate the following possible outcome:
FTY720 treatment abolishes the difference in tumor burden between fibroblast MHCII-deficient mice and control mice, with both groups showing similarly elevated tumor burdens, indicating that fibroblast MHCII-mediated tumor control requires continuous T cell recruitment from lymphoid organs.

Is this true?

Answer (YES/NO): NO